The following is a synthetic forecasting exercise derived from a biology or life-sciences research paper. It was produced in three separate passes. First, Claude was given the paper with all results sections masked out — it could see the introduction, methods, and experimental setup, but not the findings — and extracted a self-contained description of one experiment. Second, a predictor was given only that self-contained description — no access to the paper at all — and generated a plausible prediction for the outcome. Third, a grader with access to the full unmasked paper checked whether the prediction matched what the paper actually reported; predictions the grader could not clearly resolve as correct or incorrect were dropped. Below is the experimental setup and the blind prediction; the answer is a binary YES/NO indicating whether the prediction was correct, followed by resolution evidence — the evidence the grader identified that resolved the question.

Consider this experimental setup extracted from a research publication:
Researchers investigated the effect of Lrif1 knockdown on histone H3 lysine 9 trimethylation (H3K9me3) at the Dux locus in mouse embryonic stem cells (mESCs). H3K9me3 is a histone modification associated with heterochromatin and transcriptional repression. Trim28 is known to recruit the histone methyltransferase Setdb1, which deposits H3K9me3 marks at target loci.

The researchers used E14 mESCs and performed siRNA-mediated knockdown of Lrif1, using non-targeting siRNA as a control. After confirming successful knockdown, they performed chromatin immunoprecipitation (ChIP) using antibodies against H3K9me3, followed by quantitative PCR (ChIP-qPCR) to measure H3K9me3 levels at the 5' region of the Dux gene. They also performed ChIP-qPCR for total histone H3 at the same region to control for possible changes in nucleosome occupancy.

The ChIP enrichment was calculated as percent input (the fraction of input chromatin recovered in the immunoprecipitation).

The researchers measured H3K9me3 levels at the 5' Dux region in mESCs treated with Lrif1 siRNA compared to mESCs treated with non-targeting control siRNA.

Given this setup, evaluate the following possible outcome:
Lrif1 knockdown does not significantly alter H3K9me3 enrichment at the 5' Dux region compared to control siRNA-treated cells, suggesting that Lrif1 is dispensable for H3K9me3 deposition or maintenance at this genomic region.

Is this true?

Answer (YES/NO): NO